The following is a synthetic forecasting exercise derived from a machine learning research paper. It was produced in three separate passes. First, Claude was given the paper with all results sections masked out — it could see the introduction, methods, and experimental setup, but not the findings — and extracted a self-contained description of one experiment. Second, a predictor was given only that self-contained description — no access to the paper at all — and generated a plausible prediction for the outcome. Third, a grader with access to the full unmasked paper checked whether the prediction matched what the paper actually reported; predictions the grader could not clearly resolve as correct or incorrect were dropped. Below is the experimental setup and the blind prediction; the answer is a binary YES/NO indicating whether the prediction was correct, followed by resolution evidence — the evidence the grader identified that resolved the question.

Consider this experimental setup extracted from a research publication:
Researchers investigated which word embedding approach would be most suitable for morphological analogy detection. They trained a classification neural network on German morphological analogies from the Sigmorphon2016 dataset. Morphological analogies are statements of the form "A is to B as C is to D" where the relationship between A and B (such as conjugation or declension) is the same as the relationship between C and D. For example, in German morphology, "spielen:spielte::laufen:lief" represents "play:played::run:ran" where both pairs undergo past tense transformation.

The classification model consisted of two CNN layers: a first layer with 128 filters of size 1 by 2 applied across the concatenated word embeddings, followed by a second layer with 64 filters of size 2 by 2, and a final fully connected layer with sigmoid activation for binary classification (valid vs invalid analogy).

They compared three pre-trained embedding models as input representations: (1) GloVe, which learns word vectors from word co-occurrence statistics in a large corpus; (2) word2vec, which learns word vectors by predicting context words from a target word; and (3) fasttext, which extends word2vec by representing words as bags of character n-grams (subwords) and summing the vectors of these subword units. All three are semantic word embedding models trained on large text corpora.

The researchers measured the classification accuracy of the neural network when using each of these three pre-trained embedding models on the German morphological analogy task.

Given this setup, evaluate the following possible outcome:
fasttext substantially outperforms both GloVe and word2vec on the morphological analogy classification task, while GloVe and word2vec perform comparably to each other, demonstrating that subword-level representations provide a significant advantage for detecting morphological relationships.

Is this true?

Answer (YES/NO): NO